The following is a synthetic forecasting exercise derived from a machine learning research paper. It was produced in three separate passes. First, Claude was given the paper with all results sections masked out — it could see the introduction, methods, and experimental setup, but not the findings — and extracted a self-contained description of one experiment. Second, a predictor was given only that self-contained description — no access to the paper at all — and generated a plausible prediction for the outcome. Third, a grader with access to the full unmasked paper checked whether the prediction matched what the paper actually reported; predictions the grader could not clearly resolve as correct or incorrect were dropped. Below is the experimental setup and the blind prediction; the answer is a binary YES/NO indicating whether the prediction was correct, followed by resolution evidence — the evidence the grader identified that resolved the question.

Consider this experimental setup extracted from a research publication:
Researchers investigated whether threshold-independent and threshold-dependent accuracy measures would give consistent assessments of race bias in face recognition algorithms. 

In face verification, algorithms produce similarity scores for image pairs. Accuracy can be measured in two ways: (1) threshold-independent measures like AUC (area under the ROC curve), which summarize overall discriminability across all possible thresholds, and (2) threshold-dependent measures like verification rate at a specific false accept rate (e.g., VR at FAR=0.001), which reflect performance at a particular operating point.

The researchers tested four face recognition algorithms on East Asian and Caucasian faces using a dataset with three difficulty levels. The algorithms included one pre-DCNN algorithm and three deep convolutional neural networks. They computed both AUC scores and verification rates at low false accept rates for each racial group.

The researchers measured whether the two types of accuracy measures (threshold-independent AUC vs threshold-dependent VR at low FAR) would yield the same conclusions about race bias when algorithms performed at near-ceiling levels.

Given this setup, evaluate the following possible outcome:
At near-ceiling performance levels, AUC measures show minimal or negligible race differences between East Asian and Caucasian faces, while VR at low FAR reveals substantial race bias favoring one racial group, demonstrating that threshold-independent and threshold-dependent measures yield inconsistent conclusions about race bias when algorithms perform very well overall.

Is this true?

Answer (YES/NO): YES